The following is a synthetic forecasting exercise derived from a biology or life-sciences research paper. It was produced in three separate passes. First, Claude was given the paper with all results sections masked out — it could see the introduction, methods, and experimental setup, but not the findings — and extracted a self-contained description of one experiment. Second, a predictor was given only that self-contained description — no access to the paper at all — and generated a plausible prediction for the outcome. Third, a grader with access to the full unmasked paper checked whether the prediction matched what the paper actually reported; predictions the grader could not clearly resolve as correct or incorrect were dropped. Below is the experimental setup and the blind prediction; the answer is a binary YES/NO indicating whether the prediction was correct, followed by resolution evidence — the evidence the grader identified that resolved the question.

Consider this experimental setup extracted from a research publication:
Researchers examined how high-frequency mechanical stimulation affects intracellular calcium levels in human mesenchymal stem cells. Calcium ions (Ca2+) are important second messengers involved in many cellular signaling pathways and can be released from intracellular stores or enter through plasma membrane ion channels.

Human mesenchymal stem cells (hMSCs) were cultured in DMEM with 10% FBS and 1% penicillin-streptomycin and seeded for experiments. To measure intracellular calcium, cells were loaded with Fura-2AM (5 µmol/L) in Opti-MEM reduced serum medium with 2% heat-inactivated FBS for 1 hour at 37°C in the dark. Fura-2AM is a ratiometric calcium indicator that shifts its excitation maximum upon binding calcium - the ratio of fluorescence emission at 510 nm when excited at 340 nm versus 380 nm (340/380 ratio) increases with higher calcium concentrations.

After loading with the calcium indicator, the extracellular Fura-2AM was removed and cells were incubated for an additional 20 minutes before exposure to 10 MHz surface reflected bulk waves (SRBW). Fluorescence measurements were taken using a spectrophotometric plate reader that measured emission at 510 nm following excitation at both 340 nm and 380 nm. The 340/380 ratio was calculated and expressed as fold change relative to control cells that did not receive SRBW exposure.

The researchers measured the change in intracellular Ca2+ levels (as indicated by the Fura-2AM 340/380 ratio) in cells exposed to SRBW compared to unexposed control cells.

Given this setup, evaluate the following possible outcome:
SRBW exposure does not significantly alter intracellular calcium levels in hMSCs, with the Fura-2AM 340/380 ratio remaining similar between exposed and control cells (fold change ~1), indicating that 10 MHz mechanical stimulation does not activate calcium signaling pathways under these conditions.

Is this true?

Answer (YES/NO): NO